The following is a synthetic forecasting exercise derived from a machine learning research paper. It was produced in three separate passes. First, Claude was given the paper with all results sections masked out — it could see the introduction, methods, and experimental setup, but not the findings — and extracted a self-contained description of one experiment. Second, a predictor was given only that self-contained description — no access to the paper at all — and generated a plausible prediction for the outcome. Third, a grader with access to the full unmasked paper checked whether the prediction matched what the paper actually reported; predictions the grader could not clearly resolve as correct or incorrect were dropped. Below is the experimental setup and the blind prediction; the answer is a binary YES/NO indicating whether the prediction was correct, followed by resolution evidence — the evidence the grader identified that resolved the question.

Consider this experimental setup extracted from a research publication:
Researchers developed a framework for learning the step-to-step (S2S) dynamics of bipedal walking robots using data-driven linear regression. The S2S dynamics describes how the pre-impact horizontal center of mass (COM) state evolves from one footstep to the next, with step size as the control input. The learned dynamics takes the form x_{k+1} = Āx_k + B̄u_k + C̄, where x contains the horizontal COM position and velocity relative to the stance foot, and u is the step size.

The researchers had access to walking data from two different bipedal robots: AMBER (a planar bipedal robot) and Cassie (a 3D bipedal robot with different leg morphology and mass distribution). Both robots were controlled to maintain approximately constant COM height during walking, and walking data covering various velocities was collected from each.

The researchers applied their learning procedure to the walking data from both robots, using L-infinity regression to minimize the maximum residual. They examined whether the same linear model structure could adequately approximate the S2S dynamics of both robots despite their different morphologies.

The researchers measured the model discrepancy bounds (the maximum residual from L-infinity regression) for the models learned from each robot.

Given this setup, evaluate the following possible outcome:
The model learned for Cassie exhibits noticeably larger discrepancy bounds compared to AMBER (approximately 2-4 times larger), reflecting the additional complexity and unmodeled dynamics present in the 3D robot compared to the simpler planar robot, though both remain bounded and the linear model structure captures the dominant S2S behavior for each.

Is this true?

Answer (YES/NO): NO